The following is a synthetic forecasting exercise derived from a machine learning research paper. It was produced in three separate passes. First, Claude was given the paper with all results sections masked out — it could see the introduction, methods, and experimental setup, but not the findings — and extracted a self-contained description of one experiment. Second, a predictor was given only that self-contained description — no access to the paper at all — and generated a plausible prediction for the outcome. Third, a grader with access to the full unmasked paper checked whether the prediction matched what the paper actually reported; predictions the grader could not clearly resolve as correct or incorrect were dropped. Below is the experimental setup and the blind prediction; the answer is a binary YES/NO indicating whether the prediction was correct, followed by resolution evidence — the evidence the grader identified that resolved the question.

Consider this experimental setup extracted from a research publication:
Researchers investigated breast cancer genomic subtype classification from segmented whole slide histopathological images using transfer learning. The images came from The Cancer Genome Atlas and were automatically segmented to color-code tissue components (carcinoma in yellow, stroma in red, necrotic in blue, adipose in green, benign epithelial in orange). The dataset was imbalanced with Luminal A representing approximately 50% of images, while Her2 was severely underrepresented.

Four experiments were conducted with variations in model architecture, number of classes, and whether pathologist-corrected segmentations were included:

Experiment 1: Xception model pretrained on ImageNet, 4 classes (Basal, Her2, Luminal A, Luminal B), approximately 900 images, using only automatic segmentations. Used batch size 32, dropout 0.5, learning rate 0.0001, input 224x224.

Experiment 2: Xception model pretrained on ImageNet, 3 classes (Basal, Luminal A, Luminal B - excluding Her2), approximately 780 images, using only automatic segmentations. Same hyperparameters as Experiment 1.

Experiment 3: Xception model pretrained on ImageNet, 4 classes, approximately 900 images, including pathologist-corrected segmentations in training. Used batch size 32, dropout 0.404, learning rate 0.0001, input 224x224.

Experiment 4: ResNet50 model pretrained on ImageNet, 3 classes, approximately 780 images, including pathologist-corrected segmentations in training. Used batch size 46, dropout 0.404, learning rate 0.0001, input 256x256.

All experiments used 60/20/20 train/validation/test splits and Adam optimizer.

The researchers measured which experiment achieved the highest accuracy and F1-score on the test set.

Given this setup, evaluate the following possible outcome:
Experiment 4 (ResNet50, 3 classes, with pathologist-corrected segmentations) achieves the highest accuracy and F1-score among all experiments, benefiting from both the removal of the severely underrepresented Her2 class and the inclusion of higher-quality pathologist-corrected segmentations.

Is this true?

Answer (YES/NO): NO